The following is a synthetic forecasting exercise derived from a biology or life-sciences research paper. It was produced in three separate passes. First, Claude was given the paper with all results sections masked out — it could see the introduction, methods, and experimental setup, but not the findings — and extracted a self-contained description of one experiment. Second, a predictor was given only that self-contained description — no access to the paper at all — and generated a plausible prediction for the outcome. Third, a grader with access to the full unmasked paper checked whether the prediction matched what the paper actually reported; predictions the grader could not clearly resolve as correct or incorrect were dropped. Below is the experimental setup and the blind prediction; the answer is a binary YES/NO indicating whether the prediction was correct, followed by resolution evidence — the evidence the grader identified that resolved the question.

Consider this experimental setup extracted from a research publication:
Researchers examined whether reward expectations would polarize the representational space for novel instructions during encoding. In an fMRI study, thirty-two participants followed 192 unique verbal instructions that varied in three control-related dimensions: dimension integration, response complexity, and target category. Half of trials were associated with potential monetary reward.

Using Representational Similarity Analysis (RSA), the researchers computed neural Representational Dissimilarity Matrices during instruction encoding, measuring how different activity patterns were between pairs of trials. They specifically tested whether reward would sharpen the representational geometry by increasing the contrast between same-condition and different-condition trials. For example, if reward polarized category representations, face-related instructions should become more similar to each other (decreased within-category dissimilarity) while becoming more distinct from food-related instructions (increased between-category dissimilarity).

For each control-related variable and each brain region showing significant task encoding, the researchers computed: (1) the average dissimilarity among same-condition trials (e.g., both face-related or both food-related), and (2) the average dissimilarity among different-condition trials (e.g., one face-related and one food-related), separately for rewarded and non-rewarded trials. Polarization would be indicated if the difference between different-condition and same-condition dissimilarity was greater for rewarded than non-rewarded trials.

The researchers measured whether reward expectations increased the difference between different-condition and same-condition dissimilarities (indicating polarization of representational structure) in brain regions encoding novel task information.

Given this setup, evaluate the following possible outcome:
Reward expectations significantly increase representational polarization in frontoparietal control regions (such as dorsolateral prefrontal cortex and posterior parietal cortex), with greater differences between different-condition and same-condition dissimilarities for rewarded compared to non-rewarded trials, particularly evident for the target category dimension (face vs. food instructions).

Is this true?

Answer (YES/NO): NO